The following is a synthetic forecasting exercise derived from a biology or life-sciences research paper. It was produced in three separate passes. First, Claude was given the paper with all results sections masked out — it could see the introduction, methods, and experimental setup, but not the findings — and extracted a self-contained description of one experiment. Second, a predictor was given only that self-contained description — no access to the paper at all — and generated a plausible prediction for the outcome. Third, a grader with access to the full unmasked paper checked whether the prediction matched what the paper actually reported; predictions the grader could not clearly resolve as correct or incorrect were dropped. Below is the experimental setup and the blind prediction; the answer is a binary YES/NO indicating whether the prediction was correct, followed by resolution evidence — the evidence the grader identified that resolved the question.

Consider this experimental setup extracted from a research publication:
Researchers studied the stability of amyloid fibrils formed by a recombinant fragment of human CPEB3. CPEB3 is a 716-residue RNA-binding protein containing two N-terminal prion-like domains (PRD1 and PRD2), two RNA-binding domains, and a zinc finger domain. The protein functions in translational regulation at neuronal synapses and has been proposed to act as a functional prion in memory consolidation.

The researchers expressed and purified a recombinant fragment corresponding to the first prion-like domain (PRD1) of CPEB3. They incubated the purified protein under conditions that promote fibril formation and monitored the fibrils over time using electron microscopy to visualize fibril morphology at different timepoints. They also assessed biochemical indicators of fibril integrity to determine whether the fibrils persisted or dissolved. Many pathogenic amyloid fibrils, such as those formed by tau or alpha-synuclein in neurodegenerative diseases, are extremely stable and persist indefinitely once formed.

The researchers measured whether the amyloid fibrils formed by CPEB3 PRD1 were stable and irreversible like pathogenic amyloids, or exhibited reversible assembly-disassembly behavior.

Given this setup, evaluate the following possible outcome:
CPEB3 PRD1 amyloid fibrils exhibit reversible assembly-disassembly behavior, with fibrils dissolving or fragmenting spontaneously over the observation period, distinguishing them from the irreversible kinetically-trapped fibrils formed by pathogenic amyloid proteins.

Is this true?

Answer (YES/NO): YES